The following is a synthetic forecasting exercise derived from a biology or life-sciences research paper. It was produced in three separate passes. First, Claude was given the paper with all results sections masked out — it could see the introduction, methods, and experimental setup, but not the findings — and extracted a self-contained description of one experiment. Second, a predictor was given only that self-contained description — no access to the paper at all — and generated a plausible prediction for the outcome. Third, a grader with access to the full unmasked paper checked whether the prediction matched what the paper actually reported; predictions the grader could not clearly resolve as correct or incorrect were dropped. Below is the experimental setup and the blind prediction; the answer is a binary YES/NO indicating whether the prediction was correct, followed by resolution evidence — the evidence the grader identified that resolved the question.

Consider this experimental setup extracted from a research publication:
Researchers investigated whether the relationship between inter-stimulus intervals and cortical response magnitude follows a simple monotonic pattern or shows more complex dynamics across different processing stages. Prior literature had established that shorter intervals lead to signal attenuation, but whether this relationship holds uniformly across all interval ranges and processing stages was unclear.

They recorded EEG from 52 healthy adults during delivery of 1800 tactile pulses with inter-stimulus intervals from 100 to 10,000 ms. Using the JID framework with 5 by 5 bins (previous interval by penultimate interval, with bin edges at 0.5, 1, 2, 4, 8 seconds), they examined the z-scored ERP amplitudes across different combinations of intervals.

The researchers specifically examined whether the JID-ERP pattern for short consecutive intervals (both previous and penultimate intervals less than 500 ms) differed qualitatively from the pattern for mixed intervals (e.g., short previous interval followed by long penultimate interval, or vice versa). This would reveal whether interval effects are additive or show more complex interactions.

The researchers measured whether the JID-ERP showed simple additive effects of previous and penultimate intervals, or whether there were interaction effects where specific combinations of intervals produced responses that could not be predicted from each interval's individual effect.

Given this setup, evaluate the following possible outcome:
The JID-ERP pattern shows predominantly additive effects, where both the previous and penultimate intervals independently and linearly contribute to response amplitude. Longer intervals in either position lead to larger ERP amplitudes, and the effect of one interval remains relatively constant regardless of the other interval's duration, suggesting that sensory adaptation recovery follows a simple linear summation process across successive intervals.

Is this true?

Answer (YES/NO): NO